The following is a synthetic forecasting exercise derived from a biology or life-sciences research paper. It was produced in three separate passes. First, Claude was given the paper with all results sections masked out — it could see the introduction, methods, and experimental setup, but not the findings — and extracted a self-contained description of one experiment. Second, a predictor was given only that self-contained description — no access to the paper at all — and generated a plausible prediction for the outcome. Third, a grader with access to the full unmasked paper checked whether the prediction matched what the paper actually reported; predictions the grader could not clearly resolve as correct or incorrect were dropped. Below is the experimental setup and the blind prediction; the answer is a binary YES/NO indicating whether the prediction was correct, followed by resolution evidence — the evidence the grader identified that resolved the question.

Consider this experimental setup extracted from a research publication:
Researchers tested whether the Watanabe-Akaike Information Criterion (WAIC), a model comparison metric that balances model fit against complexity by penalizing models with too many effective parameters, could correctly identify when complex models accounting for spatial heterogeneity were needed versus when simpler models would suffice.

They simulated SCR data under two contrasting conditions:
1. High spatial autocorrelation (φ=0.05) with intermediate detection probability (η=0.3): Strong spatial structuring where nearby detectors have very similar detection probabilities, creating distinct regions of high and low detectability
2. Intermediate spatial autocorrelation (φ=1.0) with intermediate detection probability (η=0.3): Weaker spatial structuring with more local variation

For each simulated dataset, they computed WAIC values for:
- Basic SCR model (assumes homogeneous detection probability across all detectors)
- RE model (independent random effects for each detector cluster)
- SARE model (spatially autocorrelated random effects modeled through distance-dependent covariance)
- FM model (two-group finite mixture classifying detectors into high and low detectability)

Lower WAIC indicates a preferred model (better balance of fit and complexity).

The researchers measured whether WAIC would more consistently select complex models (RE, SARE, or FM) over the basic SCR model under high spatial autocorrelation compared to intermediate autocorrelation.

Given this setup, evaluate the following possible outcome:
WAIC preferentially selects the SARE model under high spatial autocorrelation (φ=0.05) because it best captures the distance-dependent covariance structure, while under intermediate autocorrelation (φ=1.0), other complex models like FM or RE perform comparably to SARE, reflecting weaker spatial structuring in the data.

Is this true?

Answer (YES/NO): NO